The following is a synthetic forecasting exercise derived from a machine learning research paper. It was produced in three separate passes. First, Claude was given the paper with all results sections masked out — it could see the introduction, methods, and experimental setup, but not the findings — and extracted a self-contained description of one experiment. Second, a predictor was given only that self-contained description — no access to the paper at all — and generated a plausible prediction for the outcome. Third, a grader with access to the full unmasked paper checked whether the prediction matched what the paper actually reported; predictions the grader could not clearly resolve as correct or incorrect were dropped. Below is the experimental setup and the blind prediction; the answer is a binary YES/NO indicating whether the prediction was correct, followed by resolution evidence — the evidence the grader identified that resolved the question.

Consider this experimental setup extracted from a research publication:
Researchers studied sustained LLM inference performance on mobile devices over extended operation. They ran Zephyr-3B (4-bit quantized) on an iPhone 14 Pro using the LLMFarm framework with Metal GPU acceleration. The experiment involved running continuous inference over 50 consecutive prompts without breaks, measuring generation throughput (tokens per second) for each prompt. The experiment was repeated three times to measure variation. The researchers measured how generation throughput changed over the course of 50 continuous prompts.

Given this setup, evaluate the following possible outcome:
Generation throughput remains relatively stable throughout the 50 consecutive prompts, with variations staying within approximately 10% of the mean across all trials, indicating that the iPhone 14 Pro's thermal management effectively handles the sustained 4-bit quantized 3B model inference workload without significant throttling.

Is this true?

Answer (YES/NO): NO